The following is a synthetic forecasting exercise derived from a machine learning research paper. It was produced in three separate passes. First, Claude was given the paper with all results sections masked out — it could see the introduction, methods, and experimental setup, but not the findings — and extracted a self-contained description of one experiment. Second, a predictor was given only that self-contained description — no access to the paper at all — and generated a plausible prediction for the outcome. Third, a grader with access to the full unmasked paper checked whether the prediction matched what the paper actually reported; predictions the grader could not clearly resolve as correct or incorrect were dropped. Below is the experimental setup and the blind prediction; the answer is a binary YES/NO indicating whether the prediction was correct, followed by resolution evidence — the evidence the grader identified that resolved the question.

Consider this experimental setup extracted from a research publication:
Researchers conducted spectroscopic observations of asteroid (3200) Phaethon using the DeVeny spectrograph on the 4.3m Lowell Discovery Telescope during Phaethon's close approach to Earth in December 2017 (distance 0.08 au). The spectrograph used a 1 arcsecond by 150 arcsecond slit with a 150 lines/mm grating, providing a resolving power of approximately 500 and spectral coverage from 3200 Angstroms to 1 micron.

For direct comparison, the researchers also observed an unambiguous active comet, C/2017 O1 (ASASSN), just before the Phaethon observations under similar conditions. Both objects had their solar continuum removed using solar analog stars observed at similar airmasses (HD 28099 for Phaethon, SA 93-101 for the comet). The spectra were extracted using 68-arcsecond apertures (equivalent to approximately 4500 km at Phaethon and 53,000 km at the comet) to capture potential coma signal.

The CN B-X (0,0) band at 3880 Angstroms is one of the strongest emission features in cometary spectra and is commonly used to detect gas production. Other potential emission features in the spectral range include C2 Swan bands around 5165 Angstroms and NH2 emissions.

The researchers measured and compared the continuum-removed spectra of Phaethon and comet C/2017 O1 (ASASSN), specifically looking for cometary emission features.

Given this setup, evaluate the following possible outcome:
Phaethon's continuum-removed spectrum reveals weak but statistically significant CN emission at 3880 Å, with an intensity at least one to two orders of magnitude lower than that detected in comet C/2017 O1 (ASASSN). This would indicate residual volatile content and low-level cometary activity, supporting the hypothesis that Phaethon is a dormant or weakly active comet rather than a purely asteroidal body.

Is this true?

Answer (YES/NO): NO